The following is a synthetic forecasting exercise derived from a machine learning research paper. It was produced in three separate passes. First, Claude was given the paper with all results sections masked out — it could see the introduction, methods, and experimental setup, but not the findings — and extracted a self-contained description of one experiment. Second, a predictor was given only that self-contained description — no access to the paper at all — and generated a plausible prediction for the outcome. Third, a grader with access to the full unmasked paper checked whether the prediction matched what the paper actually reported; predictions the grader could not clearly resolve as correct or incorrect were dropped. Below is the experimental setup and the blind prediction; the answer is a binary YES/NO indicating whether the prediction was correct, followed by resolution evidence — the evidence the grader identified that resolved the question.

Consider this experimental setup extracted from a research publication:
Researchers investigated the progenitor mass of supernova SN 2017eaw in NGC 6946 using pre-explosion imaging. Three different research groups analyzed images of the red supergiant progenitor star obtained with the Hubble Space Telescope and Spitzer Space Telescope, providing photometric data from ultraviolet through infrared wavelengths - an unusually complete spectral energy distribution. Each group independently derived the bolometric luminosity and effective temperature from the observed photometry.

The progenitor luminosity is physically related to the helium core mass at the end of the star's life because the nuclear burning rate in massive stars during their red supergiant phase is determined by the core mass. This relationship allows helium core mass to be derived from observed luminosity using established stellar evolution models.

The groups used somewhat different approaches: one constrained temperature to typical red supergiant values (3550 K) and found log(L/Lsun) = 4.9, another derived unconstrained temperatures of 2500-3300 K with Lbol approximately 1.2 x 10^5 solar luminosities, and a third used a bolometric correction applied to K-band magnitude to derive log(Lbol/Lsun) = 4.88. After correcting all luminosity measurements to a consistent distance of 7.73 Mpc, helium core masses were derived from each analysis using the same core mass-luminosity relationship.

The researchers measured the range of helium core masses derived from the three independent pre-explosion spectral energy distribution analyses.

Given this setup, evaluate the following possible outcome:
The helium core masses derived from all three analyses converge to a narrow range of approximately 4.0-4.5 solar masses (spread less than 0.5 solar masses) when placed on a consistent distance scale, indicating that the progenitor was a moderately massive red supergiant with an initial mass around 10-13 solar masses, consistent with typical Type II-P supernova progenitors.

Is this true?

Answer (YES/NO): NO